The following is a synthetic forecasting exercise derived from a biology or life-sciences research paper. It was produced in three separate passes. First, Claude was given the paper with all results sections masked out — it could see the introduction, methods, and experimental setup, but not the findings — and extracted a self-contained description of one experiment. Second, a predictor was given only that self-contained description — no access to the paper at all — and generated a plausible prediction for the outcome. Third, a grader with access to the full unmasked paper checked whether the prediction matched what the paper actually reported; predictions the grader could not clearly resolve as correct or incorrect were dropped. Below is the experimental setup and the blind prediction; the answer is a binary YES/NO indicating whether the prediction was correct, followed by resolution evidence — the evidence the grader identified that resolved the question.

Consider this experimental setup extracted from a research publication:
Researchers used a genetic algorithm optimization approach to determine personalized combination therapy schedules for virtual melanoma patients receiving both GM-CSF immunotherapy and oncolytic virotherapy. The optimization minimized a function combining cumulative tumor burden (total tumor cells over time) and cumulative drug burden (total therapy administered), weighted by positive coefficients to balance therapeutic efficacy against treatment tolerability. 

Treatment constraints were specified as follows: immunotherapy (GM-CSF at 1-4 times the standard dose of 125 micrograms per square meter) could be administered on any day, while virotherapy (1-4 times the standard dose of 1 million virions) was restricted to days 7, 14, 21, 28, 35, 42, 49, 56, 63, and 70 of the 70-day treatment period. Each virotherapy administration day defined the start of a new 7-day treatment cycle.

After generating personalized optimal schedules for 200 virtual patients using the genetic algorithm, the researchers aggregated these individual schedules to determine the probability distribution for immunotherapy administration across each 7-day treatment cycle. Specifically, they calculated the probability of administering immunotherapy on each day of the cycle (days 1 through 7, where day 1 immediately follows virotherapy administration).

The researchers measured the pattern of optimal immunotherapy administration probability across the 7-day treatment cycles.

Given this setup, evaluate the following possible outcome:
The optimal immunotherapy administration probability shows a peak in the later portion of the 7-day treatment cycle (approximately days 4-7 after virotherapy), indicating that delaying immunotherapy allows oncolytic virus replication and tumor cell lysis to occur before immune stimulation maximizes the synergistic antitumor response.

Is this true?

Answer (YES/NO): NO